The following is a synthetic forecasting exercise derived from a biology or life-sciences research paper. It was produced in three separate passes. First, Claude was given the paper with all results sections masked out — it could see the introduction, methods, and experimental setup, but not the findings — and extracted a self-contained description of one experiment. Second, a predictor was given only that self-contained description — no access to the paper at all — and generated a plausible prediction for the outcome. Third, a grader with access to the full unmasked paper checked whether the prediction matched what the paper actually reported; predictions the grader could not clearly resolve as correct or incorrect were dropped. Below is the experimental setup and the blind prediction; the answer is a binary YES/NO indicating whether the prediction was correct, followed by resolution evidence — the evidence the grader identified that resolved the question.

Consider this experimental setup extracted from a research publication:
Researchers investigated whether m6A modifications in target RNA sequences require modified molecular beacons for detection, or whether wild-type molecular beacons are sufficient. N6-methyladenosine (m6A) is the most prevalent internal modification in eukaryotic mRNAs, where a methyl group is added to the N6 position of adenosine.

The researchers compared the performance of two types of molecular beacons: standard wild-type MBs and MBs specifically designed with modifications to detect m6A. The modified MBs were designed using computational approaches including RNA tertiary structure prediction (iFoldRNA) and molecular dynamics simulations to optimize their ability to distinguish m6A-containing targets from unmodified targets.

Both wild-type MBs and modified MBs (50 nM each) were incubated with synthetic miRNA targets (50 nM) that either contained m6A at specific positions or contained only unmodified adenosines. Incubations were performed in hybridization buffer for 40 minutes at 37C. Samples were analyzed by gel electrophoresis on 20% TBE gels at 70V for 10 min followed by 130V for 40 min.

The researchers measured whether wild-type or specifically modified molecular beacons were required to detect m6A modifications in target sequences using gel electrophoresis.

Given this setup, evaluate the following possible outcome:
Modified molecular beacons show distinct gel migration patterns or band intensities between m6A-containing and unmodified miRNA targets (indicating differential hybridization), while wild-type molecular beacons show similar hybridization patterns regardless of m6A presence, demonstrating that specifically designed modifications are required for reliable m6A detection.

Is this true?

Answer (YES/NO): YES